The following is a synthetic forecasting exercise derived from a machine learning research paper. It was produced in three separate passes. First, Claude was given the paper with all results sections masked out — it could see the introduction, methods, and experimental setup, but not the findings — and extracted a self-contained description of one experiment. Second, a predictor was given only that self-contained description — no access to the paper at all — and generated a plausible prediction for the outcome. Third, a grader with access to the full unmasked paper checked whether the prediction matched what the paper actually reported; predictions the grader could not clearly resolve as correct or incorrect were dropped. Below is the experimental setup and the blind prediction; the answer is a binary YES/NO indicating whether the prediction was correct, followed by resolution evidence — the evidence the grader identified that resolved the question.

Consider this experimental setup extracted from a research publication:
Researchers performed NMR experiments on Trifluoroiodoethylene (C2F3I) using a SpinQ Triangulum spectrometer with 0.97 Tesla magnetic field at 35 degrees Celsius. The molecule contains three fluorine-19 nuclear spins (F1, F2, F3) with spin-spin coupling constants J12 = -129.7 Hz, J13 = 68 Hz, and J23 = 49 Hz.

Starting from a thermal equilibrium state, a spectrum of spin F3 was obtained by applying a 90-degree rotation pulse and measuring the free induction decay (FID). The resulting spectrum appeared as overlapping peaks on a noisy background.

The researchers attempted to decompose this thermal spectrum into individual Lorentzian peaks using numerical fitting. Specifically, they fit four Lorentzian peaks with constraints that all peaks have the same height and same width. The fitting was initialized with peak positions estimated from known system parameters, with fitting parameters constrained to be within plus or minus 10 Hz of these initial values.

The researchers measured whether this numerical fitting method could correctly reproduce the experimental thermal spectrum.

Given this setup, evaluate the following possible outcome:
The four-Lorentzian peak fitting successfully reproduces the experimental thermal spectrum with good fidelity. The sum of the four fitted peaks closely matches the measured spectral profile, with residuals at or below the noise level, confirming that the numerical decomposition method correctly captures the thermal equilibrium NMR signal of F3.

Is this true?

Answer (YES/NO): NO